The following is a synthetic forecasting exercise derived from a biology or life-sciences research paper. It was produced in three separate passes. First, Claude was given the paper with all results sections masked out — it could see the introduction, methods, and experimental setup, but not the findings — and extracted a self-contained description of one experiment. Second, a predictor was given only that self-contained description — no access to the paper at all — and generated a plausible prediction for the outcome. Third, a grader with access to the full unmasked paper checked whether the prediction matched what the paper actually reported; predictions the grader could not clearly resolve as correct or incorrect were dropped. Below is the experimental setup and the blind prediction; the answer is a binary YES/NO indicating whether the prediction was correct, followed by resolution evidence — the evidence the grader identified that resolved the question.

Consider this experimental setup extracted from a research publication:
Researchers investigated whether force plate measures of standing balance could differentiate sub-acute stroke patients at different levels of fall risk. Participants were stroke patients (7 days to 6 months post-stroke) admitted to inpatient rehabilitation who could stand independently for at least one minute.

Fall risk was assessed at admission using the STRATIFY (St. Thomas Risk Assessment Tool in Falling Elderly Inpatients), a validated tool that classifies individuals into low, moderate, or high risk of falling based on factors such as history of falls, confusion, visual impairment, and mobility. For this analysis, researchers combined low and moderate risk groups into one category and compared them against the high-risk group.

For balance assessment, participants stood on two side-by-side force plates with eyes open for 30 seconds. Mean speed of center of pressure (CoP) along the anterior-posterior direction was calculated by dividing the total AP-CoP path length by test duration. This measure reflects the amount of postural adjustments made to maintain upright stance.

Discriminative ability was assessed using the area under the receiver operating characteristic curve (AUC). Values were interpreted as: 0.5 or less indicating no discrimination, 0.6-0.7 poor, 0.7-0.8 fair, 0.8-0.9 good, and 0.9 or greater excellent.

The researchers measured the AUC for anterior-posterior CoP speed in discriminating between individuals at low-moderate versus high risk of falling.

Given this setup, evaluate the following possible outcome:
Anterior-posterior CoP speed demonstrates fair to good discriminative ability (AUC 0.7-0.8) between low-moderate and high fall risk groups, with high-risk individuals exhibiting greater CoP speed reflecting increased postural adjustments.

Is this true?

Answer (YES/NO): NO